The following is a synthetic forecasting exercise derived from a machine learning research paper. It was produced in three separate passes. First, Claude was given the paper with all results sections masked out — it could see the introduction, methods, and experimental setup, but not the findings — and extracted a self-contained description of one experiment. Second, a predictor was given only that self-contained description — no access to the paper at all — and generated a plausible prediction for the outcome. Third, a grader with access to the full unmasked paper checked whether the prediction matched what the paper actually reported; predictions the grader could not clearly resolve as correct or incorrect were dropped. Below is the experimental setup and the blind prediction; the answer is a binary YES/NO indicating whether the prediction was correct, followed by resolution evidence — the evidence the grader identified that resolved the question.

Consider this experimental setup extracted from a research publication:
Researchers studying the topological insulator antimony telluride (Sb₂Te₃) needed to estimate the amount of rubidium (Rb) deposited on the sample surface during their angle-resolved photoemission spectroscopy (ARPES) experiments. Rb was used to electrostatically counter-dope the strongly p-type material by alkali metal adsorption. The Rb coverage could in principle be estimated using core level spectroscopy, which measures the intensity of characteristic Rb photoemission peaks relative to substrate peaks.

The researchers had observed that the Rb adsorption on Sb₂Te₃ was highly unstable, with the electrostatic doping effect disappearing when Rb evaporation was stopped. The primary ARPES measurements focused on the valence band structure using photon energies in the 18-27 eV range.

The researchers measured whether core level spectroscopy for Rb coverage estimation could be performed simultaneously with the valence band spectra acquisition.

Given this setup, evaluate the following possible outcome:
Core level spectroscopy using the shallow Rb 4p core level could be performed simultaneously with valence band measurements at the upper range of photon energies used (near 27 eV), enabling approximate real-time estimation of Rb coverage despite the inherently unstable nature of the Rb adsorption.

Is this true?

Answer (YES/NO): NO